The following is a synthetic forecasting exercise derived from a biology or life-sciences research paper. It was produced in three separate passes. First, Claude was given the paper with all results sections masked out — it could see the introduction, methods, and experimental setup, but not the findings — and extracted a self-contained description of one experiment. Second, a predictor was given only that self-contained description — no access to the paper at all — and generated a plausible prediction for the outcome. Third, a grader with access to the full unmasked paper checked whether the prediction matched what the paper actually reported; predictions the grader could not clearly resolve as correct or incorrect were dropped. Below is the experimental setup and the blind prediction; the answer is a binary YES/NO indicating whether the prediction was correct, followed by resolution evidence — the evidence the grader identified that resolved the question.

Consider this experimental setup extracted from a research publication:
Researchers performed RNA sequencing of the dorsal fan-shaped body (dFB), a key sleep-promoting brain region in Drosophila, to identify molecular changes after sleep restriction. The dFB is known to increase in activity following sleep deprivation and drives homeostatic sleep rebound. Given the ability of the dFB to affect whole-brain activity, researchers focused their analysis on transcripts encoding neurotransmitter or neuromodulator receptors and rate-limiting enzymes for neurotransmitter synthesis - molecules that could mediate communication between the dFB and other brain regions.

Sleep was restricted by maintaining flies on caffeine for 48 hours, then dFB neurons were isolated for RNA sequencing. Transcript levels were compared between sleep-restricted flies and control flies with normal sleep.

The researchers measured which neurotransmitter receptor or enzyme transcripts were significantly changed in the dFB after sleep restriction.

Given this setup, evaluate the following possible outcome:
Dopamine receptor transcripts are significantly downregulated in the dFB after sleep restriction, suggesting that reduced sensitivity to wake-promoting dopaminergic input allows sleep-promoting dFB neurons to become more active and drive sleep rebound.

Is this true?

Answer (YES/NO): NO